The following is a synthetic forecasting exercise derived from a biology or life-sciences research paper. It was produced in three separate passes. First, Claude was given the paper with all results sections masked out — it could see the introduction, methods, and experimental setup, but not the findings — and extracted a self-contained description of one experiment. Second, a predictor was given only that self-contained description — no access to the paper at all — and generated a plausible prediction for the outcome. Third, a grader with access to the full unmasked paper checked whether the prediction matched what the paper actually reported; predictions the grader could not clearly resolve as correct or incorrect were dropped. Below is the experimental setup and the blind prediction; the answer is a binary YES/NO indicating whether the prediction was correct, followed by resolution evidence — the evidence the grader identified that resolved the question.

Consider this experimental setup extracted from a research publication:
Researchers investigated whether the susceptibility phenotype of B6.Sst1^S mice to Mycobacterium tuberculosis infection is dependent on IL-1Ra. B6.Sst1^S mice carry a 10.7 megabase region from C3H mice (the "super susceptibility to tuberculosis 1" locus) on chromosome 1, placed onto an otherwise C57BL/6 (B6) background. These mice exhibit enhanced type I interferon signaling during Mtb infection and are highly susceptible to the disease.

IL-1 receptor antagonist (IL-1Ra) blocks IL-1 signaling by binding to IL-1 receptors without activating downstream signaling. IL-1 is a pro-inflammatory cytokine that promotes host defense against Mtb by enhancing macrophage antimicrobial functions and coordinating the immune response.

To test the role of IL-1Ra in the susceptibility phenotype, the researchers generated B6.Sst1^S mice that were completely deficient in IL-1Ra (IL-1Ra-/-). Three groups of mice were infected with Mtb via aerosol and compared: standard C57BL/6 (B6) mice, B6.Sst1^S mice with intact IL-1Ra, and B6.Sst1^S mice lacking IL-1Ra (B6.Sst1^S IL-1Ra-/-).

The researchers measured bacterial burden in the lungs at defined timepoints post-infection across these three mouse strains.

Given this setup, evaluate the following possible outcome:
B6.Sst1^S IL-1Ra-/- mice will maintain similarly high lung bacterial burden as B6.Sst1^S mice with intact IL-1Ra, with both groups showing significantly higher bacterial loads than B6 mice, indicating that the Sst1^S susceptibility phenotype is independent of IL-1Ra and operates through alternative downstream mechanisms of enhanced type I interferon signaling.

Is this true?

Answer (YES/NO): NO